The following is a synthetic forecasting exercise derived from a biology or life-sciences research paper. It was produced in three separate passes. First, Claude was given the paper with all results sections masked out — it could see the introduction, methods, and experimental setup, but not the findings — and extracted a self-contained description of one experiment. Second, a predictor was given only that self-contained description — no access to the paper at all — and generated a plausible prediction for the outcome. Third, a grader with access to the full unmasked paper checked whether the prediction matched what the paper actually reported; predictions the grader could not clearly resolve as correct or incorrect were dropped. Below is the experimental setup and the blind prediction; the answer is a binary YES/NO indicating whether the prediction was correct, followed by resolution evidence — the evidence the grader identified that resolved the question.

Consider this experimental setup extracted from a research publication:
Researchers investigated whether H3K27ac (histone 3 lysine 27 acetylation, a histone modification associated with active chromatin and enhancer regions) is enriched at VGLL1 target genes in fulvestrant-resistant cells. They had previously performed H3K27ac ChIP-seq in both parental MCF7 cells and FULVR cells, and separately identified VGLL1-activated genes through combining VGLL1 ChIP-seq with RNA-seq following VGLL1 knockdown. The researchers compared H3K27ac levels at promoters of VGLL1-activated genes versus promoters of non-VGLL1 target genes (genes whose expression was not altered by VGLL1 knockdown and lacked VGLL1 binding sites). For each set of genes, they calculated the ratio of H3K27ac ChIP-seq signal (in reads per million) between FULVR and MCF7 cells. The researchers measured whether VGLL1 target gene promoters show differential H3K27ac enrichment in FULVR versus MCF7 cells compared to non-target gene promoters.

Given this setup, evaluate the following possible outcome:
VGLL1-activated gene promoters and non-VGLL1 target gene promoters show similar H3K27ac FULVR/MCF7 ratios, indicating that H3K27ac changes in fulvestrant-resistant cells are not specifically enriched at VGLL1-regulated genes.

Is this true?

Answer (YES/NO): NO